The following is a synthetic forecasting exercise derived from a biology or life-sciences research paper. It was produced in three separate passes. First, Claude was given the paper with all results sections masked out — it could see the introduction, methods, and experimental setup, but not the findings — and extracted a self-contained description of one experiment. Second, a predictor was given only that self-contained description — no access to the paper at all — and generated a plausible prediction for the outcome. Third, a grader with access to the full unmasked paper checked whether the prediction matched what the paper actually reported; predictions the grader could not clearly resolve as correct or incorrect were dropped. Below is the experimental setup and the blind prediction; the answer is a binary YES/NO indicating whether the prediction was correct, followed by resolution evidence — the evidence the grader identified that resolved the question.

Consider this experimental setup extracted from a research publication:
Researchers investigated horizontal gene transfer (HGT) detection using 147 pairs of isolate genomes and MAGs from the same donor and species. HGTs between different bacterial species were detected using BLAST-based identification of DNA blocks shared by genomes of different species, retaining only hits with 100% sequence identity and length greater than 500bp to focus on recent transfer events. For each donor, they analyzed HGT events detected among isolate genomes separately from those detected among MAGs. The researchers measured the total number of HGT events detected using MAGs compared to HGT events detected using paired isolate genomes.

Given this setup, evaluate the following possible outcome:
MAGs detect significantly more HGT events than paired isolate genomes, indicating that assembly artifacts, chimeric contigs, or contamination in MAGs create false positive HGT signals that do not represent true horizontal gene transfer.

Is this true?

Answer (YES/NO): NO